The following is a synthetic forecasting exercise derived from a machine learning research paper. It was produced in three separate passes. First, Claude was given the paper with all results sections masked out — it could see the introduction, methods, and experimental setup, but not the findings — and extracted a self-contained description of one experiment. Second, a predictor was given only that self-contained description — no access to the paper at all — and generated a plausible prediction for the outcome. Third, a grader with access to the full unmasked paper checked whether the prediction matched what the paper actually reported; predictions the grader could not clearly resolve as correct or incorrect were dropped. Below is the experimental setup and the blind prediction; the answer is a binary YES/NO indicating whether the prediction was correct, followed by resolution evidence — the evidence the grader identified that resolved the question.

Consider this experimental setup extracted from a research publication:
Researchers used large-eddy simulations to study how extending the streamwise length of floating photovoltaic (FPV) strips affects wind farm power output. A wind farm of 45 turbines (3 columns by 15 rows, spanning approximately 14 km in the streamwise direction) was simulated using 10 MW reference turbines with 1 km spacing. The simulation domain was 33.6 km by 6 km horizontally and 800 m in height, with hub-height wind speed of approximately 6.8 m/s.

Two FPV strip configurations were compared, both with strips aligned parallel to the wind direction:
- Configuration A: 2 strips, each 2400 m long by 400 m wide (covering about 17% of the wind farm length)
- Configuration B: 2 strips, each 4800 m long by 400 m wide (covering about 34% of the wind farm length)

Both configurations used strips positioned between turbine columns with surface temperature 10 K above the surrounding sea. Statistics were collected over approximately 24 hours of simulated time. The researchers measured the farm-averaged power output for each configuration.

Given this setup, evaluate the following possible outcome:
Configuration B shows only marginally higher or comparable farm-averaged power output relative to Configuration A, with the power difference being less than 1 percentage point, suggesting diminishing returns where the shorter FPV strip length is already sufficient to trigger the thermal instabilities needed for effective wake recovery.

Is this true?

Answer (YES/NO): NO